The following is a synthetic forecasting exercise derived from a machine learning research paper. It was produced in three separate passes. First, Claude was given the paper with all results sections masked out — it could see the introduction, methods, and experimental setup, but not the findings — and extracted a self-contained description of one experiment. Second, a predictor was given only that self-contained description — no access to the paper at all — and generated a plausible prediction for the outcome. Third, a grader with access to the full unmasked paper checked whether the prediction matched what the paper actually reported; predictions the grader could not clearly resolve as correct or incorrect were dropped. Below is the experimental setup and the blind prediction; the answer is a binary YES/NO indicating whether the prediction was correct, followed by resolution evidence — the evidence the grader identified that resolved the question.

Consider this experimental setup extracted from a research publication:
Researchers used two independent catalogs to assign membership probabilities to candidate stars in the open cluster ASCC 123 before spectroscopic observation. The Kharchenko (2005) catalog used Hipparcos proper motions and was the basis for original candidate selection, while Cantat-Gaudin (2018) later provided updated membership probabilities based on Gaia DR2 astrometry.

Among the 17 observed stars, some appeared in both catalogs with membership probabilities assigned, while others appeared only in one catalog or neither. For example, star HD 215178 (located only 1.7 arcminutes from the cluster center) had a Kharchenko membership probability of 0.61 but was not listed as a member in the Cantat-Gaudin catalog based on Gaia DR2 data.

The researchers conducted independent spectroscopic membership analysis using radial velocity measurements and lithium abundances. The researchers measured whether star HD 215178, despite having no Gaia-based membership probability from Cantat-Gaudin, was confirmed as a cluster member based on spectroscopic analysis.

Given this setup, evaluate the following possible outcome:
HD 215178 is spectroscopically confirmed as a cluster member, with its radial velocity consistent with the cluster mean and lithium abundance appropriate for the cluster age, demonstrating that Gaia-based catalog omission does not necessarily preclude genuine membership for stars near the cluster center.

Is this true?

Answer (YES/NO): NO